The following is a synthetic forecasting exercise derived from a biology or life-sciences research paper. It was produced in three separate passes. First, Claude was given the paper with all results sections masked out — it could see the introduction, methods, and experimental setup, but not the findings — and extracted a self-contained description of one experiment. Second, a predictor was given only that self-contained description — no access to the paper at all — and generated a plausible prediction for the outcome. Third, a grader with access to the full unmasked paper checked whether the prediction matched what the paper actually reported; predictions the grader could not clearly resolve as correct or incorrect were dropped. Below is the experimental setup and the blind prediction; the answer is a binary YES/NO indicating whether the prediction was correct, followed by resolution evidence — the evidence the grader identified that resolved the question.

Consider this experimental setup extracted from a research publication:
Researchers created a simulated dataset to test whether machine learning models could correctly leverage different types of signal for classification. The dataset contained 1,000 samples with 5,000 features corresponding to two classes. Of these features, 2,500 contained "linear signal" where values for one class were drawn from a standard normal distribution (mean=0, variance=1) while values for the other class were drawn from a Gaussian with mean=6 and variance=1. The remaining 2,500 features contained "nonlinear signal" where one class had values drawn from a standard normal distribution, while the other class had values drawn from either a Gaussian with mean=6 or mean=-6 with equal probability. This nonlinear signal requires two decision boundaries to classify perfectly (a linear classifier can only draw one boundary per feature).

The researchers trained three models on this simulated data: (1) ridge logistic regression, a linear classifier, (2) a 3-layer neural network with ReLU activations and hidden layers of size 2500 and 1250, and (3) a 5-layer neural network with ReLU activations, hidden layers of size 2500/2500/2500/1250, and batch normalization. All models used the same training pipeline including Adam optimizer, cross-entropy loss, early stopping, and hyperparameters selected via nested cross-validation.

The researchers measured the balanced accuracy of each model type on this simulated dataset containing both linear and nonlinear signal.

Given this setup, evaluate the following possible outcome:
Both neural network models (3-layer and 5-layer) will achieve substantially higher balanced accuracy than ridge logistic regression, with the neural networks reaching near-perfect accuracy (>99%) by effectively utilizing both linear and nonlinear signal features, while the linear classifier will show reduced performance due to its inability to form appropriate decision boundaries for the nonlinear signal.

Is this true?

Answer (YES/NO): NO